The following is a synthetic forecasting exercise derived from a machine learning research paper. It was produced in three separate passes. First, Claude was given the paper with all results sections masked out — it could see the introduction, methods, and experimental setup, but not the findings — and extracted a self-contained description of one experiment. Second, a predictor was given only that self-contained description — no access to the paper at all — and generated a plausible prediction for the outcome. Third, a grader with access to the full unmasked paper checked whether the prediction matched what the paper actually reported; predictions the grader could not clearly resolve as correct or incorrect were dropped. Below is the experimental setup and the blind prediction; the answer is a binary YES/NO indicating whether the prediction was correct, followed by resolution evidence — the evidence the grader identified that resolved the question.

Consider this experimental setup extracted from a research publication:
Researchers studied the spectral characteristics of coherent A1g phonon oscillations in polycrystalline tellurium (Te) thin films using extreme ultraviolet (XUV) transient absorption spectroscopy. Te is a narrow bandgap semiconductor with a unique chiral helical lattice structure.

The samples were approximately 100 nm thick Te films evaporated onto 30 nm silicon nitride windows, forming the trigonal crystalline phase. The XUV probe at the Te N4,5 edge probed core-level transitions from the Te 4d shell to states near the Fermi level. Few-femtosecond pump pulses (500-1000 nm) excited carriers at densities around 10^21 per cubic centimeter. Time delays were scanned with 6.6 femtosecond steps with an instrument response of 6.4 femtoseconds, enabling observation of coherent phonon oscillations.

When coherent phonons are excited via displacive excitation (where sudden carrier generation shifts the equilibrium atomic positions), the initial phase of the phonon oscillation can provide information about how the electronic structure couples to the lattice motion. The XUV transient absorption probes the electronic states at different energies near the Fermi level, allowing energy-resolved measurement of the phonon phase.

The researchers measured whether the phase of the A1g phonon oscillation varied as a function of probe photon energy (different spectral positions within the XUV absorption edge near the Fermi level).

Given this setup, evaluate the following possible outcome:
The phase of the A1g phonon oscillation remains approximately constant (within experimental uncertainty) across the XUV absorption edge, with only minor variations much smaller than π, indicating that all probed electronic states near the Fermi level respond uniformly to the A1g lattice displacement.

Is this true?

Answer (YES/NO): NO